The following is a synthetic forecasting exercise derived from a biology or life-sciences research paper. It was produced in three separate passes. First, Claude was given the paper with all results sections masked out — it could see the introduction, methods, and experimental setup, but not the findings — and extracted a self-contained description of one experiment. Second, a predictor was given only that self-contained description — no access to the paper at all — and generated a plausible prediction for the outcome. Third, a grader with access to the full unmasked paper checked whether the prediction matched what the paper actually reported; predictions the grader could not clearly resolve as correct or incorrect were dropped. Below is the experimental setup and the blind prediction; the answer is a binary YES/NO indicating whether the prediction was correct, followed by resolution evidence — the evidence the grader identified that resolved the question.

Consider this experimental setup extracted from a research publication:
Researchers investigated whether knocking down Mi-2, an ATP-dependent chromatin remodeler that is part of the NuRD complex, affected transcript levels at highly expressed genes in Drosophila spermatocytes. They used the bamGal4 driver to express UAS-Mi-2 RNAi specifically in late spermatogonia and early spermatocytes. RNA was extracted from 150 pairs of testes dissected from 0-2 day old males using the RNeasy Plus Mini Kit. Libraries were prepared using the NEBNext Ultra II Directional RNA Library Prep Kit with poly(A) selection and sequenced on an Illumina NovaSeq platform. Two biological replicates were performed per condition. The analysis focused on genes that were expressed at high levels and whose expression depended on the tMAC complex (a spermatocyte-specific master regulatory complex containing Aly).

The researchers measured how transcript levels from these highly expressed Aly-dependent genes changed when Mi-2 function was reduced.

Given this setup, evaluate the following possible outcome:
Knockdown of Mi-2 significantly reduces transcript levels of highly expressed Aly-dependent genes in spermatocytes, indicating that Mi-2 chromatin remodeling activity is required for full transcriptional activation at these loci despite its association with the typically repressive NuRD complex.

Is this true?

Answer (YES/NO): NO